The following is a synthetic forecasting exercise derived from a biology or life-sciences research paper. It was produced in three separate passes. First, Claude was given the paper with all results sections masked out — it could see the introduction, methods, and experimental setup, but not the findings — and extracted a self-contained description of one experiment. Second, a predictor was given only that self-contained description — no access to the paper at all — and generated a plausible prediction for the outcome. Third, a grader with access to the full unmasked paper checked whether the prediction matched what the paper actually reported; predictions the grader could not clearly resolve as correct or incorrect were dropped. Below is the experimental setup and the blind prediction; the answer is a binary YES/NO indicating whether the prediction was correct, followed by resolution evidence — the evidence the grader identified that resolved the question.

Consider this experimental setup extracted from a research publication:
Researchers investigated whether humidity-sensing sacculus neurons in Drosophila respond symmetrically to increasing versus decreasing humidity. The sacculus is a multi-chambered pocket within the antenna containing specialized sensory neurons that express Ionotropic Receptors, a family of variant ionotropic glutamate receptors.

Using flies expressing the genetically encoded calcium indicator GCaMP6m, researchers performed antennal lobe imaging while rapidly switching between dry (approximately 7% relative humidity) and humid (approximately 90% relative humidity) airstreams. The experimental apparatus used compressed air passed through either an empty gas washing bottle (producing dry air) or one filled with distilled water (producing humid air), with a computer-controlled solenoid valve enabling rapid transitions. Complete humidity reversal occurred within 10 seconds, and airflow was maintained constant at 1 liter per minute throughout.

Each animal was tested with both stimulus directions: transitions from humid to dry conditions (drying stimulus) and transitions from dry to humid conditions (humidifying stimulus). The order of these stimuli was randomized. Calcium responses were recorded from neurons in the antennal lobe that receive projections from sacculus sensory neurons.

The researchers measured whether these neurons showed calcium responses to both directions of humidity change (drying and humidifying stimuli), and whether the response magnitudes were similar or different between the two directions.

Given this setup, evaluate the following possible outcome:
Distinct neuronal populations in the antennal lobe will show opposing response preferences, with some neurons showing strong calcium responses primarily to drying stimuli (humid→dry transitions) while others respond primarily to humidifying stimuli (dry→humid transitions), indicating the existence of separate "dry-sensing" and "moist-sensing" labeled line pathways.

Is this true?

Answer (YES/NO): NO